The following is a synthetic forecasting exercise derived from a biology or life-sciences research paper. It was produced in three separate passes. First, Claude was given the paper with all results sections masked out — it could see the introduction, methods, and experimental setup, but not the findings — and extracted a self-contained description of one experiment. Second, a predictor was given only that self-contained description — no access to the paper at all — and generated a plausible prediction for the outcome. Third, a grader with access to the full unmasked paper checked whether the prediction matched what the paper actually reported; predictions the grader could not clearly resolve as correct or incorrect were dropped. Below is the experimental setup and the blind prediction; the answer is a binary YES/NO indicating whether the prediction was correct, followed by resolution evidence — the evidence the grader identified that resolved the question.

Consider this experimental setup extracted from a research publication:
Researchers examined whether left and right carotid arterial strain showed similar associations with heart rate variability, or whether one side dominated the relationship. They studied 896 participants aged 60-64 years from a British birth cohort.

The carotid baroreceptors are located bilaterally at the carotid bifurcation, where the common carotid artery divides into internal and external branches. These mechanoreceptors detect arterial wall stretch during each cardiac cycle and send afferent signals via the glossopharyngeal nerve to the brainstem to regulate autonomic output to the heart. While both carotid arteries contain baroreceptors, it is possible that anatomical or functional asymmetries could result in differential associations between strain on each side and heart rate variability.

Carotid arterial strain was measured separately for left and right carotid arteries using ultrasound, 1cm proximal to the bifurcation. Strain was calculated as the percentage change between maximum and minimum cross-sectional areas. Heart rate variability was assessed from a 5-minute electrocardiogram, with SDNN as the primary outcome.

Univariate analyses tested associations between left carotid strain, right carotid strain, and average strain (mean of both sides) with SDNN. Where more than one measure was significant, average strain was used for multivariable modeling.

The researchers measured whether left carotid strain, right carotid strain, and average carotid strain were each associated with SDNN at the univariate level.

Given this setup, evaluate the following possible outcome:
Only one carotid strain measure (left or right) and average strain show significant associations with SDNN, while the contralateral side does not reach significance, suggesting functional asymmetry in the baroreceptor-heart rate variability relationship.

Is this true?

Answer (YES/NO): NO